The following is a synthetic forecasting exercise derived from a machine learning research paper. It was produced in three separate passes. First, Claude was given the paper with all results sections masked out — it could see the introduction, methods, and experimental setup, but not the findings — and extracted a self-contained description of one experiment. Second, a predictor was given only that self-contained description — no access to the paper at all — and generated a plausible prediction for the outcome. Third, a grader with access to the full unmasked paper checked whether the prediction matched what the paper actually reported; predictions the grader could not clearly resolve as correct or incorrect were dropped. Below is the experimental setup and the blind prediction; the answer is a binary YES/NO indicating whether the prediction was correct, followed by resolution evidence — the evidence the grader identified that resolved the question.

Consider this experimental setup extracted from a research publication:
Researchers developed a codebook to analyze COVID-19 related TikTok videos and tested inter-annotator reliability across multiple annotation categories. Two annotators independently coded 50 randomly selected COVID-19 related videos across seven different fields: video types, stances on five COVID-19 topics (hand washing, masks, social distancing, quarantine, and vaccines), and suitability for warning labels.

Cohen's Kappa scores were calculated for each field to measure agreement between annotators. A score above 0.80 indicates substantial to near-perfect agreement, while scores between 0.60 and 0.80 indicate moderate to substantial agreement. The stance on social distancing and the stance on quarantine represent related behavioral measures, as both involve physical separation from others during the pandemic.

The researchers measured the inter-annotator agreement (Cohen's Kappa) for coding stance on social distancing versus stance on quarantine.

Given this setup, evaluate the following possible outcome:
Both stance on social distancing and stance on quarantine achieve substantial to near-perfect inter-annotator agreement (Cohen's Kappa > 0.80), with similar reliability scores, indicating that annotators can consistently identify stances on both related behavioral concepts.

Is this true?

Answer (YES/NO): YES